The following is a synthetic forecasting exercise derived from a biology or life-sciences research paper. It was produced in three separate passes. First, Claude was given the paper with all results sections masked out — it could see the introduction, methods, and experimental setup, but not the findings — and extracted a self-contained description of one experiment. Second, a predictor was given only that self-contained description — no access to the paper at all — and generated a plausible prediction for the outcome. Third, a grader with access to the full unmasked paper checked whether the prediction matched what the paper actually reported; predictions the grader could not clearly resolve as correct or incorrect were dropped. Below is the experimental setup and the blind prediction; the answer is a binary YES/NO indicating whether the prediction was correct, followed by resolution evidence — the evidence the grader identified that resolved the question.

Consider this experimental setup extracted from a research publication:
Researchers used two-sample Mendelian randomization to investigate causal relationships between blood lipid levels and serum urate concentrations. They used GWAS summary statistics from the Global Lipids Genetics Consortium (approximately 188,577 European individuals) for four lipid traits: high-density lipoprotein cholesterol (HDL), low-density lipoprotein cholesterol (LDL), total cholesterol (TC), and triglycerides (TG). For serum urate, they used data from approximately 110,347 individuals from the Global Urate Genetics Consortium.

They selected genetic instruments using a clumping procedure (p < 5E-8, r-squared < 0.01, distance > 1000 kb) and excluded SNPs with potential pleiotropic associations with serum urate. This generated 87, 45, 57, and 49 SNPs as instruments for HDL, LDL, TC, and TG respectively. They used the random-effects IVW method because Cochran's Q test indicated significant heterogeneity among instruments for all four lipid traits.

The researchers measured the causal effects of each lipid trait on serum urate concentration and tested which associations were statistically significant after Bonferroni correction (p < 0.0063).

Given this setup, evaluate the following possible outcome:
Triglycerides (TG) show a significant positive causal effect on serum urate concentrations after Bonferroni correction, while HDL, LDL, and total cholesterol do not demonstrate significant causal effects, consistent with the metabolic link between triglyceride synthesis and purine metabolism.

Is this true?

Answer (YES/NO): NO